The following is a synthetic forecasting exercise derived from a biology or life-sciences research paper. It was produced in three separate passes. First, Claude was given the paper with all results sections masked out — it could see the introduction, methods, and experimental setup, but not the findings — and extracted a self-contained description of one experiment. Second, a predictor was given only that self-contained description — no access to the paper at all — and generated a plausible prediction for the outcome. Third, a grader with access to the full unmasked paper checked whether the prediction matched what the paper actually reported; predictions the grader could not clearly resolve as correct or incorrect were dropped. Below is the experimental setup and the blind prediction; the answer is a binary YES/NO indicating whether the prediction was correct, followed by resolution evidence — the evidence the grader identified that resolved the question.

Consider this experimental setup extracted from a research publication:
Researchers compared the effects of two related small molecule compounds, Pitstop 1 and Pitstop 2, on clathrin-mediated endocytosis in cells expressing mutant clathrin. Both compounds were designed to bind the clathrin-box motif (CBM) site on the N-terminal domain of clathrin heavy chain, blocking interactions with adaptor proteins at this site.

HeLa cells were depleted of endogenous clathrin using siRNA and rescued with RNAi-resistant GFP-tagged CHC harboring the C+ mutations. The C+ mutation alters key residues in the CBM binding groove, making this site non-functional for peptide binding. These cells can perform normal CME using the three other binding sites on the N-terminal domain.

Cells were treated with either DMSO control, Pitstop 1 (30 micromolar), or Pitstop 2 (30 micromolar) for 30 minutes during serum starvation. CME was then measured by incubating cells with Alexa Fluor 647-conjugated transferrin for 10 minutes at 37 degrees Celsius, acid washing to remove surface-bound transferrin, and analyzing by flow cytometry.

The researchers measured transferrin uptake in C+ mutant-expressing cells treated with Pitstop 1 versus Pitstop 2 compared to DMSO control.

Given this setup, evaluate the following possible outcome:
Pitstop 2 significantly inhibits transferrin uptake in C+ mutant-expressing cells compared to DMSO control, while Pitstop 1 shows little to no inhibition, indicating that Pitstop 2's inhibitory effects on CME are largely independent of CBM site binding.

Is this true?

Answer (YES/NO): YES